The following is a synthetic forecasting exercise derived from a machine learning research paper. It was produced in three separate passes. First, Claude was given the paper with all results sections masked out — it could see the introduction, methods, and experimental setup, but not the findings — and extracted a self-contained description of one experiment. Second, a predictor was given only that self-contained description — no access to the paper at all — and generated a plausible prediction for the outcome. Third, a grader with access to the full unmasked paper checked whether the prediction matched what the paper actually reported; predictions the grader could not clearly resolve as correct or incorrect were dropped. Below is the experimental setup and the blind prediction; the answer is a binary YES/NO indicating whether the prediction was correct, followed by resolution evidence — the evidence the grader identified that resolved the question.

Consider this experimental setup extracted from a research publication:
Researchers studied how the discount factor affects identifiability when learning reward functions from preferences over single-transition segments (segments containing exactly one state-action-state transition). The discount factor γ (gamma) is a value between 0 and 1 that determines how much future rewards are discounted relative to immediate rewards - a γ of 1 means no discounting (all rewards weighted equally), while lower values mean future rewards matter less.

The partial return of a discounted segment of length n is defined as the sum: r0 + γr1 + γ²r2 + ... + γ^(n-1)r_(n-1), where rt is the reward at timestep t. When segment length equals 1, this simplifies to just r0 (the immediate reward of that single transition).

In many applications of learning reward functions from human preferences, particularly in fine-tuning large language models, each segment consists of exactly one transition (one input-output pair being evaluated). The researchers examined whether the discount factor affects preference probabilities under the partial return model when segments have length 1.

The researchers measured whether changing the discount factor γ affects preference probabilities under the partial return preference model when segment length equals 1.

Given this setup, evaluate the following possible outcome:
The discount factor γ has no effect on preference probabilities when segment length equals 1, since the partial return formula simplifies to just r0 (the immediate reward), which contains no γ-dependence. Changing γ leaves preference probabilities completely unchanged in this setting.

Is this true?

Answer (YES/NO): YES